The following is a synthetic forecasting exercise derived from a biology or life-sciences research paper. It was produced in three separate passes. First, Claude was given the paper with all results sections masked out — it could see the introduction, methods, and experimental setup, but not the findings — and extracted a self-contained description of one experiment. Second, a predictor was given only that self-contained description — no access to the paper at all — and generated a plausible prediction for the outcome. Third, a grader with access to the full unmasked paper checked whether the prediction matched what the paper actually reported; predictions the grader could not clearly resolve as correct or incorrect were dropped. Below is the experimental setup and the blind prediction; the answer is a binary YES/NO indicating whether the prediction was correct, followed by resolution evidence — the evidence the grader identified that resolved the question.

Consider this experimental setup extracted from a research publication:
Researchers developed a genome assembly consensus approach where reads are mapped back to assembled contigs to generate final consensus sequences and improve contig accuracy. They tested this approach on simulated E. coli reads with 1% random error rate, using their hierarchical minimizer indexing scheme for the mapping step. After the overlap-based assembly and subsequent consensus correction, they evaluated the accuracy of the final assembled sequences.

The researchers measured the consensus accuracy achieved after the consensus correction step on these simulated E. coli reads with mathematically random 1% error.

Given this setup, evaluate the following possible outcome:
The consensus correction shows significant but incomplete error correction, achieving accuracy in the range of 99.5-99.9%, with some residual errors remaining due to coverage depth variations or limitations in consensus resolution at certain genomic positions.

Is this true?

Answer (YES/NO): NO